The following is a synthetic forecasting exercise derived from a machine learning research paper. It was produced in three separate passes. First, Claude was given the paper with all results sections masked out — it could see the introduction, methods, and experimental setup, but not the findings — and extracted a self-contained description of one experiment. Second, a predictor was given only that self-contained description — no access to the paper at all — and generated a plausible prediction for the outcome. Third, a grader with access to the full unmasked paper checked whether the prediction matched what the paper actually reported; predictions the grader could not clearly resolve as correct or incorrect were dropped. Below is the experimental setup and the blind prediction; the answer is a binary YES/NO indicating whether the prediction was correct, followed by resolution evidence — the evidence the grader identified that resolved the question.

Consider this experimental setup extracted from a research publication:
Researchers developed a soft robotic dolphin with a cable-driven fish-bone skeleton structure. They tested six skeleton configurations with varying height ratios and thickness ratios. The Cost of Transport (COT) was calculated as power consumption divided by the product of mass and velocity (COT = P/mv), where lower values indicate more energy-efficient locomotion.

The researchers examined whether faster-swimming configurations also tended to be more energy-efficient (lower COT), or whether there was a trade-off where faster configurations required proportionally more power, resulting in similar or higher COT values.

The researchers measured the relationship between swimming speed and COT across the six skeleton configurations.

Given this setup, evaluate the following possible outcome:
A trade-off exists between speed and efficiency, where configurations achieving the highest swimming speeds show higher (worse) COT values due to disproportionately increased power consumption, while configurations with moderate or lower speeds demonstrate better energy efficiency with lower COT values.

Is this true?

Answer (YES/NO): NO